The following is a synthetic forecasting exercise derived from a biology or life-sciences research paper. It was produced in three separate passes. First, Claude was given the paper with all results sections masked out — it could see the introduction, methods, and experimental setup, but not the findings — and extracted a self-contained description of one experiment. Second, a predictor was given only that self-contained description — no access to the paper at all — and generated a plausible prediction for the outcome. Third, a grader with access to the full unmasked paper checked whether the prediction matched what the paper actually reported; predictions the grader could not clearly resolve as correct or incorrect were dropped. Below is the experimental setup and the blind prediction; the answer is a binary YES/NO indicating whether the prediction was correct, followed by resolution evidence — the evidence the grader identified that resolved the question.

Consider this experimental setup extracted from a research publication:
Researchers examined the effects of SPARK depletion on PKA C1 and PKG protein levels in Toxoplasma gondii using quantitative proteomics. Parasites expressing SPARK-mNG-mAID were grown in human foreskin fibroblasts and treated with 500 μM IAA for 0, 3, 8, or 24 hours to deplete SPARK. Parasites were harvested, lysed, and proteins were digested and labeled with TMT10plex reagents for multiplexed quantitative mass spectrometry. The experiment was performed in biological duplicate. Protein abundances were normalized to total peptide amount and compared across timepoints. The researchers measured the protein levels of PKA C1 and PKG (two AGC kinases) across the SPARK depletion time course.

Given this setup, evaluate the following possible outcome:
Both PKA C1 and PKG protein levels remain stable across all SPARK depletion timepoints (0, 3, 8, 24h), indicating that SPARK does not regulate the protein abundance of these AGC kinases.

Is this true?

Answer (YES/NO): NO